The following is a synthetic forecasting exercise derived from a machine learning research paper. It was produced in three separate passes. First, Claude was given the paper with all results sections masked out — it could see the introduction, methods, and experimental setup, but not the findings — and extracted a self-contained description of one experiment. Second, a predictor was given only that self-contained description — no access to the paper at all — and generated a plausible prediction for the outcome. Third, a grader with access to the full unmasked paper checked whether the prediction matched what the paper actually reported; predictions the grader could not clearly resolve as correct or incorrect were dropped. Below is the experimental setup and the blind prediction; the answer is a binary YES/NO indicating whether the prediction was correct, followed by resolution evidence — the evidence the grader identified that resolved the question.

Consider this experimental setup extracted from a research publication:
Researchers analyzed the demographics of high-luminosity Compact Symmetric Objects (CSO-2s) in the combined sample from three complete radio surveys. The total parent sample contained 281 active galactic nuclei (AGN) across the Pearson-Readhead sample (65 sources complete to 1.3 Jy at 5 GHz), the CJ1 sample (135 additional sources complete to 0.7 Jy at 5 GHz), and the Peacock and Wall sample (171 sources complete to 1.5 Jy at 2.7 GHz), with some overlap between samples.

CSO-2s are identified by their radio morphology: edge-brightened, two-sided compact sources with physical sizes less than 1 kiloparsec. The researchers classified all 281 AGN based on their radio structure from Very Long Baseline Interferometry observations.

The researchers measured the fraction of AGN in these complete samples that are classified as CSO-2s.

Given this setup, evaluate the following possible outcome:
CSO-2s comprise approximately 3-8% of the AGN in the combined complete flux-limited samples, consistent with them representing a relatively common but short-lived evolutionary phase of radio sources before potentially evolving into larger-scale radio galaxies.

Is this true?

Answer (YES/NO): NO